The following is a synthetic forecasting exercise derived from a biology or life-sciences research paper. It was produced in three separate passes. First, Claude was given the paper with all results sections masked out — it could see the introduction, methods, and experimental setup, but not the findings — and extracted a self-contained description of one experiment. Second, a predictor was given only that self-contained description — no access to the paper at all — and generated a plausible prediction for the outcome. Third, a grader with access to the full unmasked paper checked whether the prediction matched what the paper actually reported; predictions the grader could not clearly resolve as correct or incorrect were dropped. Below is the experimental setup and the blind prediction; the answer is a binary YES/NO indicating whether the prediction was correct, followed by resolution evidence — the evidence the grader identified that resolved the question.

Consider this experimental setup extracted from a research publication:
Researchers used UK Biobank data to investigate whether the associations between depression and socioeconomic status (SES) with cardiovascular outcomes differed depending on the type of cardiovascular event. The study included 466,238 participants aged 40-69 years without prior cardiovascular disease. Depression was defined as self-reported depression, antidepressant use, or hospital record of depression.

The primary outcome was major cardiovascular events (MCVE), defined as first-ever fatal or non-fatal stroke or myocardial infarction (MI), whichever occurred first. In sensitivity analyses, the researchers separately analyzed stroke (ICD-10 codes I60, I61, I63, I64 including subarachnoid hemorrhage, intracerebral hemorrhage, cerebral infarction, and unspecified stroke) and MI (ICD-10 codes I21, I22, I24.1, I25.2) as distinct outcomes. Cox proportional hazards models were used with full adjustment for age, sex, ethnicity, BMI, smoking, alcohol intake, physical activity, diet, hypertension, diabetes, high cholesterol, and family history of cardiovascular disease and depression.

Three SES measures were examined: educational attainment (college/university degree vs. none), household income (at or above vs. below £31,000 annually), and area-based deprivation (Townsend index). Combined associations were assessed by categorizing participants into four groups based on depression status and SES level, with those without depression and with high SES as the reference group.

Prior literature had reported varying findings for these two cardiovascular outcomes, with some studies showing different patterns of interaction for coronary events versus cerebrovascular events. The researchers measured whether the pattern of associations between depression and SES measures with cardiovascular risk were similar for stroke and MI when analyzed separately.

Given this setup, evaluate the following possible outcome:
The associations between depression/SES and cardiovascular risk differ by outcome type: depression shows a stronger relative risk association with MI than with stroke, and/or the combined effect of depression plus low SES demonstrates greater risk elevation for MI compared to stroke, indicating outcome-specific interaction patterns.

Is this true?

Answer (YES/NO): NO